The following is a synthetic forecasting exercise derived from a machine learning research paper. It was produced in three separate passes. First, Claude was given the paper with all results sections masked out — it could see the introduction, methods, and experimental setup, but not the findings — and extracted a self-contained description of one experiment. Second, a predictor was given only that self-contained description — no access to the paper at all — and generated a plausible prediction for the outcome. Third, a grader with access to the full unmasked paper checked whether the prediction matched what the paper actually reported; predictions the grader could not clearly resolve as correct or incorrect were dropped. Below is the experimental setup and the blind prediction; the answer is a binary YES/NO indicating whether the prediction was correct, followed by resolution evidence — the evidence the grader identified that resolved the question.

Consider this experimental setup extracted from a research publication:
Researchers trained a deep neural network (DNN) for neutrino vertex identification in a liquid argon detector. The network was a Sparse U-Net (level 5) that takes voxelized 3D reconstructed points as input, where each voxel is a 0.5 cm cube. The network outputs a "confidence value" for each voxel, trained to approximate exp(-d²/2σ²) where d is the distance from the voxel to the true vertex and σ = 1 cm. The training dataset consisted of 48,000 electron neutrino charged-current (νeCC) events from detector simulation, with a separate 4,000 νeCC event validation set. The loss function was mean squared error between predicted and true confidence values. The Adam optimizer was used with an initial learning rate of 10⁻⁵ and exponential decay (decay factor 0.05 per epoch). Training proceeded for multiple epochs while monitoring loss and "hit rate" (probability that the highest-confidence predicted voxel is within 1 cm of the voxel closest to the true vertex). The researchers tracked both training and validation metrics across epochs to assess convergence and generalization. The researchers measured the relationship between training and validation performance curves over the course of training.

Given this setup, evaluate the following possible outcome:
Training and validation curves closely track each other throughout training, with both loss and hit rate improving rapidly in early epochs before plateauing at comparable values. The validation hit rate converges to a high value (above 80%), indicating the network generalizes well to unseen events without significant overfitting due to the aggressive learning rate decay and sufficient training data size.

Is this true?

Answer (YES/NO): NO